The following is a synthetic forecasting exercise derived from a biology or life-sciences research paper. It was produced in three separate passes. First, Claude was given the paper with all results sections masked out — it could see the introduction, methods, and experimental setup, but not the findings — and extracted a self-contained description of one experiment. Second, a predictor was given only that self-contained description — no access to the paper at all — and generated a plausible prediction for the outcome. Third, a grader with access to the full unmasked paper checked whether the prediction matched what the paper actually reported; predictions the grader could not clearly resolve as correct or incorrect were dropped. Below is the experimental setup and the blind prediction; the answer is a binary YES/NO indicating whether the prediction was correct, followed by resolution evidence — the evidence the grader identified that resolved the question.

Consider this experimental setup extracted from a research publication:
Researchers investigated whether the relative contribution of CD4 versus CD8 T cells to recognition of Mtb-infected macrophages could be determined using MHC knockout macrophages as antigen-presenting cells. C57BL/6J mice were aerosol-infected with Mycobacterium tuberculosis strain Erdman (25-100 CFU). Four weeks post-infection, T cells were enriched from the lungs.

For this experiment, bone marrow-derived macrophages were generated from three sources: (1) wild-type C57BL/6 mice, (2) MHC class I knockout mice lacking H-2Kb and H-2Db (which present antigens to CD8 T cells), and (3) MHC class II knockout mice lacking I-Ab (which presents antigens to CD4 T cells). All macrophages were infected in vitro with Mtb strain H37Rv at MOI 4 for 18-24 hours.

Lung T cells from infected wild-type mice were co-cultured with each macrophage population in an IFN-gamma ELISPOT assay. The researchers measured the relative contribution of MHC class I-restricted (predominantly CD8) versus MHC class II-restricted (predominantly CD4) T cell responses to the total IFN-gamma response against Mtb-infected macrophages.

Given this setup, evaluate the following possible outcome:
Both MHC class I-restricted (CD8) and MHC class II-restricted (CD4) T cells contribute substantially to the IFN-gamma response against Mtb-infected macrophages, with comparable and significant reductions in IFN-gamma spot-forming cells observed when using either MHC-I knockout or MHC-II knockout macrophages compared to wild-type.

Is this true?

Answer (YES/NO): NO